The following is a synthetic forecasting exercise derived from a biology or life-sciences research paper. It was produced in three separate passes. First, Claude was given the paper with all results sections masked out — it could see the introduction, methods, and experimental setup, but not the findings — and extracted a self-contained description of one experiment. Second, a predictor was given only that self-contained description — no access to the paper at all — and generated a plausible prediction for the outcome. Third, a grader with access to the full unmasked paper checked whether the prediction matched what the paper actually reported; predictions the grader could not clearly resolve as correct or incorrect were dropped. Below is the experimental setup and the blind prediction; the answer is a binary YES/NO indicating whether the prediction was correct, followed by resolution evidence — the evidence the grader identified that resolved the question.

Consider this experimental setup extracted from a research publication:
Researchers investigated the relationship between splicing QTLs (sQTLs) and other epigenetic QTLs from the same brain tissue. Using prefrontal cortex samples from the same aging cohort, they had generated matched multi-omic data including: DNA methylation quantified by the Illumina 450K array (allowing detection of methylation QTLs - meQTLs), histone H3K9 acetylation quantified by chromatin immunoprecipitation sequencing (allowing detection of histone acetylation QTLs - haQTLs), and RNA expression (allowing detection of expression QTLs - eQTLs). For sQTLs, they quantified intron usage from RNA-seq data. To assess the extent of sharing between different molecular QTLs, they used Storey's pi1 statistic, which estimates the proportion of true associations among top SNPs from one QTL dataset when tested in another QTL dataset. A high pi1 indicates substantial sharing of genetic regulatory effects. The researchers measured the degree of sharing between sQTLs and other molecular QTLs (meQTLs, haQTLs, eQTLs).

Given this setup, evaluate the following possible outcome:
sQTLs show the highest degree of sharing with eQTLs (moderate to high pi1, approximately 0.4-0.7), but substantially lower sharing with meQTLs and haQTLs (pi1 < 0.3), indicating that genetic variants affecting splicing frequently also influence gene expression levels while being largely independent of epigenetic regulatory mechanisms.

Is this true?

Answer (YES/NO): NO